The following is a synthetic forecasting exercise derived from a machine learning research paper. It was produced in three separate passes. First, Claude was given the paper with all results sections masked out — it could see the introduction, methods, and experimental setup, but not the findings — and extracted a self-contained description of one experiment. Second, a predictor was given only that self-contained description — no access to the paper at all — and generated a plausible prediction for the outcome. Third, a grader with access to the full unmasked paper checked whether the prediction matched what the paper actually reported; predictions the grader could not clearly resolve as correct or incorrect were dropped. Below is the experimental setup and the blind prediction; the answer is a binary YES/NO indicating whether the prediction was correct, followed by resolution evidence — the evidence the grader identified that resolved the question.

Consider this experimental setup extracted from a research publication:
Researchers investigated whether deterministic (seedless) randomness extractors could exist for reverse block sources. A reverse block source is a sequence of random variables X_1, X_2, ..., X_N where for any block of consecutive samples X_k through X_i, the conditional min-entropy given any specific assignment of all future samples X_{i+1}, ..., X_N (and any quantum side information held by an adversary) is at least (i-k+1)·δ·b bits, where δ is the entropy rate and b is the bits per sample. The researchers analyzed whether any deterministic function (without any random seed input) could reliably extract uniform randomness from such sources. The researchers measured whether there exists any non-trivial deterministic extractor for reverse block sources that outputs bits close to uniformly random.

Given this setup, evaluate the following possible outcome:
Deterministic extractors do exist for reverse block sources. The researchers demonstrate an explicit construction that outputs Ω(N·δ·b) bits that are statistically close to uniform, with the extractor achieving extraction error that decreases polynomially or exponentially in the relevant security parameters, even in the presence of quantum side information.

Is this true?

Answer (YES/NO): NO